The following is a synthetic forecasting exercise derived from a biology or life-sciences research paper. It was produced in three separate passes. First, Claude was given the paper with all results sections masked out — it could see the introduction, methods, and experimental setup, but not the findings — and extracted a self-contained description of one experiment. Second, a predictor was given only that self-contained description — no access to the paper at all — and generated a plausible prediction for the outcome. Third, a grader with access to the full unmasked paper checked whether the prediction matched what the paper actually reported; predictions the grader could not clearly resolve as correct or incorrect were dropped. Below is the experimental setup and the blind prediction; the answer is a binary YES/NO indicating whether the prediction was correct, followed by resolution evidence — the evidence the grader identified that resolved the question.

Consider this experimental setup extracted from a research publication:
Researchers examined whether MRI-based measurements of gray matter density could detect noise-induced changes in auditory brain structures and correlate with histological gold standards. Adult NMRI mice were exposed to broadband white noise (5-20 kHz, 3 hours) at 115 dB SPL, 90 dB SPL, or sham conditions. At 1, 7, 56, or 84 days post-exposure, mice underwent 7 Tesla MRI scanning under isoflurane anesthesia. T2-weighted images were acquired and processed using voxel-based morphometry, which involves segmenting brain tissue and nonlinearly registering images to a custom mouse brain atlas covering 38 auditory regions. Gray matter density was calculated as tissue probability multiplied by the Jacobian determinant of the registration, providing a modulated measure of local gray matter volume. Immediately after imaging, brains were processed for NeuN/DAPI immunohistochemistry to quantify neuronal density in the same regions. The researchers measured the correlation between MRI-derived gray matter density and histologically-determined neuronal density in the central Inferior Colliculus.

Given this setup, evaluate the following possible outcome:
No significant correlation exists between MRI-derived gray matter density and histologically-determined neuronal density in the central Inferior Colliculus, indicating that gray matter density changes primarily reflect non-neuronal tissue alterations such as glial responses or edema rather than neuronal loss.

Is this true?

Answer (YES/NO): NO